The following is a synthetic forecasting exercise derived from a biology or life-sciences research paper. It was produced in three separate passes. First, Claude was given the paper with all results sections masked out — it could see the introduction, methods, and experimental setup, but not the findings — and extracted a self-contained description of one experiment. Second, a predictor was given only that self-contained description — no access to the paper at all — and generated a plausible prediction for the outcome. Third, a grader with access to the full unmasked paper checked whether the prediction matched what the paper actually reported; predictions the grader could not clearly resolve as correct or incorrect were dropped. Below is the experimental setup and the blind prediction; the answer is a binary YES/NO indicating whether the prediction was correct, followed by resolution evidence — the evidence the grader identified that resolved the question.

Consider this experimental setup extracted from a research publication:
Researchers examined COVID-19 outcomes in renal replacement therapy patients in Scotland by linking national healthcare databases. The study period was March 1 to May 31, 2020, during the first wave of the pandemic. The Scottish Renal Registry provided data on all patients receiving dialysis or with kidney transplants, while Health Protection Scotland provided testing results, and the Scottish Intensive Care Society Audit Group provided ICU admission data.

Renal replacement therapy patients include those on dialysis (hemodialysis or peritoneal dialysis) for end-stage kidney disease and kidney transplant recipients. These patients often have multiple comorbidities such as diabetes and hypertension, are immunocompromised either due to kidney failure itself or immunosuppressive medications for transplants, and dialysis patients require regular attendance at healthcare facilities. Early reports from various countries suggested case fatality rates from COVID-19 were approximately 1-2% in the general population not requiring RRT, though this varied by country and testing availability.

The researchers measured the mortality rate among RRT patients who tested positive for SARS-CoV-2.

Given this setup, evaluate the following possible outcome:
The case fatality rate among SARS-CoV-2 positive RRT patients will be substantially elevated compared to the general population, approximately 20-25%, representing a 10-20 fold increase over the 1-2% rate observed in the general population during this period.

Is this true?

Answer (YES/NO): NO